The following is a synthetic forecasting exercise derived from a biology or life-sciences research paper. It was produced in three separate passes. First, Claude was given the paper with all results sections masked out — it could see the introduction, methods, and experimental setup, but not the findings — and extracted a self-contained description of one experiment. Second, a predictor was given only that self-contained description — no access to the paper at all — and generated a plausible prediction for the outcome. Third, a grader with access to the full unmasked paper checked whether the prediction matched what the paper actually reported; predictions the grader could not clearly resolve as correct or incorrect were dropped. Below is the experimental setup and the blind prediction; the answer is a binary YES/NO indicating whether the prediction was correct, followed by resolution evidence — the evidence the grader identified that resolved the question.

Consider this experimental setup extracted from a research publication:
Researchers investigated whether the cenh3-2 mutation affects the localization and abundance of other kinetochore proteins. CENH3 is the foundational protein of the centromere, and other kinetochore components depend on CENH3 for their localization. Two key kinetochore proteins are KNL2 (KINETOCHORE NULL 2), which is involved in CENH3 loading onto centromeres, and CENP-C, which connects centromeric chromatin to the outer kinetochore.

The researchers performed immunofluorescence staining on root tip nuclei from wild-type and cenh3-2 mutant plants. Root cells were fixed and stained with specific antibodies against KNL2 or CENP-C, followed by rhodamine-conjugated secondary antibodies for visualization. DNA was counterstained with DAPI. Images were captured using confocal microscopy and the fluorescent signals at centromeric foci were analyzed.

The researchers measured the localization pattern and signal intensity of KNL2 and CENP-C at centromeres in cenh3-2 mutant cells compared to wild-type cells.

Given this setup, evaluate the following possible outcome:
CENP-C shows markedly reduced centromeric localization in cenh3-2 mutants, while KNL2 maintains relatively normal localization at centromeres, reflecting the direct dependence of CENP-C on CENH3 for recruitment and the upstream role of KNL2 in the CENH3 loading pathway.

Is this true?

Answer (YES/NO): NO